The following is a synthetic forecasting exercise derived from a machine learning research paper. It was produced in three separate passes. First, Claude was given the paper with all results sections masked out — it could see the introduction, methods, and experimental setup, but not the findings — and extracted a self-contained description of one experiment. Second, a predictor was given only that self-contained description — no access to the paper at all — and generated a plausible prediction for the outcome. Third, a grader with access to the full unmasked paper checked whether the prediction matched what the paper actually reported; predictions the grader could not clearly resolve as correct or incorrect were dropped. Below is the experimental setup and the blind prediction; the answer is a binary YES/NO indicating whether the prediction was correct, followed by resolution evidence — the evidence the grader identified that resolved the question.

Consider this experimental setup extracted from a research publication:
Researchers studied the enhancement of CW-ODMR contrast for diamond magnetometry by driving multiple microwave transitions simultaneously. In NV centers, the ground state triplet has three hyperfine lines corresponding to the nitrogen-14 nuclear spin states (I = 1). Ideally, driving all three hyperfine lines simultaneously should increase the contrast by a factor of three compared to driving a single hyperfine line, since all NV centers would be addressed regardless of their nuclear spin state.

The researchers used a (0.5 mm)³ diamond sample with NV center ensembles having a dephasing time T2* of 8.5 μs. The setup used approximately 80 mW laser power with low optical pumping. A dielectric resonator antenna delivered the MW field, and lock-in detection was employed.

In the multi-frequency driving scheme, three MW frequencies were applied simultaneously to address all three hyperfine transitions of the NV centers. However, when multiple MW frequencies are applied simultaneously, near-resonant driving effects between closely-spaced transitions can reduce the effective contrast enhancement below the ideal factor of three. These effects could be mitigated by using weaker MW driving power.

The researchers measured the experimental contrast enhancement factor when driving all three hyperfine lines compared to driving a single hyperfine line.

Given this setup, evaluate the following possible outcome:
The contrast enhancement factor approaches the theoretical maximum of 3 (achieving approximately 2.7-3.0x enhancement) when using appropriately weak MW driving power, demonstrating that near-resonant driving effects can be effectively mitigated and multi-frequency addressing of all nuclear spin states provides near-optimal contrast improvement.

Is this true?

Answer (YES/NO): NO